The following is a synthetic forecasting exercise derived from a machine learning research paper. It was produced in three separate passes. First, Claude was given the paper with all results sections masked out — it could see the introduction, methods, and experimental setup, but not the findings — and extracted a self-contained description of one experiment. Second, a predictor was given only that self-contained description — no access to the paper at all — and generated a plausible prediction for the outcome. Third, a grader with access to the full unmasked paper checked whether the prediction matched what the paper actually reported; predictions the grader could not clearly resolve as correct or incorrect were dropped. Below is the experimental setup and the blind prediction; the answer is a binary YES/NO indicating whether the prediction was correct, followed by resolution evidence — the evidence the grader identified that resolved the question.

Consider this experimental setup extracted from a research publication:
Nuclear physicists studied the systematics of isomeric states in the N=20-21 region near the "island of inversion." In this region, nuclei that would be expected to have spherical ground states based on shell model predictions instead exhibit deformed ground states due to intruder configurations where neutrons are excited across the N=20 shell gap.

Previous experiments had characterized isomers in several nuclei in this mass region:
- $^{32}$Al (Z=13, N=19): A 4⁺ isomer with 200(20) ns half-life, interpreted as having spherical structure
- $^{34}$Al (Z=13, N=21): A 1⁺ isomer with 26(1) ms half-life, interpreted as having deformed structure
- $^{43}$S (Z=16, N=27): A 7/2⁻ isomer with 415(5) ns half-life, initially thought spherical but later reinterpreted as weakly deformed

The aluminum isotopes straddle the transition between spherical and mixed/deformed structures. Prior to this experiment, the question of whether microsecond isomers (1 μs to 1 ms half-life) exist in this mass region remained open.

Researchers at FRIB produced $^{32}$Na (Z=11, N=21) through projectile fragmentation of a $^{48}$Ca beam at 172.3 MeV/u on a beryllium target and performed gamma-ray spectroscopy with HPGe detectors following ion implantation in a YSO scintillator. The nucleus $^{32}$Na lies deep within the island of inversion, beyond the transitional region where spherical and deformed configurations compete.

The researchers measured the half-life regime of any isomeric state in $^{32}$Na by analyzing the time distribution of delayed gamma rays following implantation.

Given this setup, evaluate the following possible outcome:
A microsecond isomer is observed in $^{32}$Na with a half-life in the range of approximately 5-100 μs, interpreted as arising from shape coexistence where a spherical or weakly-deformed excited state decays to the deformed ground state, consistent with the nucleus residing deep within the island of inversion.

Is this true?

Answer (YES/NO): NO